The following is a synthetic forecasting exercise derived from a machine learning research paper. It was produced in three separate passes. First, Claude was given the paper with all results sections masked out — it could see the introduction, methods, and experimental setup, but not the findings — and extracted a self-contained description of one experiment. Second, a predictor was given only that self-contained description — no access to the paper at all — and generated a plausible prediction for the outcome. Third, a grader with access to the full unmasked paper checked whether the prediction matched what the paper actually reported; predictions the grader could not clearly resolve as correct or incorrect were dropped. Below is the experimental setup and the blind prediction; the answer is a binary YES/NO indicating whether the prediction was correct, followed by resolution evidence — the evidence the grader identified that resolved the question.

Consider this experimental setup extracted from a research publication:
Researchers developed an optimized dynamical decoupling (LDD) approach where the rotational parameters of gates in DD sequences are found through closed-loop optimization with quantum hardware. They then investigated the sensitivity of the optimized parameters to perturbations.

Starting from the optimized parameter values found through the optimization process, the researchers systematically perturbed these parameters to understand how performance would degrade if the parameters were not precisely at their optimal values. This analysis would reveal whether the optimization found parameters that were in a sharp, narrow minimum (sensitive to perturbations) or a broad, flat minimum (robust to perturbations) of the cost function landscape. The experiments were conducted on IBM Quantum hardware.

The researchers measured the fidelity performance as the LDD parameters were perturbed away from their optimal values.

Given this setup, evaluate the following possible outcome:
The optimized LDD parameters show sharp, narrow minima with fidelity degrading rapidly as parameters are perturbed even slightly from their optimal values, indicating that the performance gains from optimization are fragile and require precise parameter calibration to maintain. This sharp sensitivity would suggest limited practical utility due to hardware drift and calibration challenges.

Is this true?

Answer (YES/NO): NO